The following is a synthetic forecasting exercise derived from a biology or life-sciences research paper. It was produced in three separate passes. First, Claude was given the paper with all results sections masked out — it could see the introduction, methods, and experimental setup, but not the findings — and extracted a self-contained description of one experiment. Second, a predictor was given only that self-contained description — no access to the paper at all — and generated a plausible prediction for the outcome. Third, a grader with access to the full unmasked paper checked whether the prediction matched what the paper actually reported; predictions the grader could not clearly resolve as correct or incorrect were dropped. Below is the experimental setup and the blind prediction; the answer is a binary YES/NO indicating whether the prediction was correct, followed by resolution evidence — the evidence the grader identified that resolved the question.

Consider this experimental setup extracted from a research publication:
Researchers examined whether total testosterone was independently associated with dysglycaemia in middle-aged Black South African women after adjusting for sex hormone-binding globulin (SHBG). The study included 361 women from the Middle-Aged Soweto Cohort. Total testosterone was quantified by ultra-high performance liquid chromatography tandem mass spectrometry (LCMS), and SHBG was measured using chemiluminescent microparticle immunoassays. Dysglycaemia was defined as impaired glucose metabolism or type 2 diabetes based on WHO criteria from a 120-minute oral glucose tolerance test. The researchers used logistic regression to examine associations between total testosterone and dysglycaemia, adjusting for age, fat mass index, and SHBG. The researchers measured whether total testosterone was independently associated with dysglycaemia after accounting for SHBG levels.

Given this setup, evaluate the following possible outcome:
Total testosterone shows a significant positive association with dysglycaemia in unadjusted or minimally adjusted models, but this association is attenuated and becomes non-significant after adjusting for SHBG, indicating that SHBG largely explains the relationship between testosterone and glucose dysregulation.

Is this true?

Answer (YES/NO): NO